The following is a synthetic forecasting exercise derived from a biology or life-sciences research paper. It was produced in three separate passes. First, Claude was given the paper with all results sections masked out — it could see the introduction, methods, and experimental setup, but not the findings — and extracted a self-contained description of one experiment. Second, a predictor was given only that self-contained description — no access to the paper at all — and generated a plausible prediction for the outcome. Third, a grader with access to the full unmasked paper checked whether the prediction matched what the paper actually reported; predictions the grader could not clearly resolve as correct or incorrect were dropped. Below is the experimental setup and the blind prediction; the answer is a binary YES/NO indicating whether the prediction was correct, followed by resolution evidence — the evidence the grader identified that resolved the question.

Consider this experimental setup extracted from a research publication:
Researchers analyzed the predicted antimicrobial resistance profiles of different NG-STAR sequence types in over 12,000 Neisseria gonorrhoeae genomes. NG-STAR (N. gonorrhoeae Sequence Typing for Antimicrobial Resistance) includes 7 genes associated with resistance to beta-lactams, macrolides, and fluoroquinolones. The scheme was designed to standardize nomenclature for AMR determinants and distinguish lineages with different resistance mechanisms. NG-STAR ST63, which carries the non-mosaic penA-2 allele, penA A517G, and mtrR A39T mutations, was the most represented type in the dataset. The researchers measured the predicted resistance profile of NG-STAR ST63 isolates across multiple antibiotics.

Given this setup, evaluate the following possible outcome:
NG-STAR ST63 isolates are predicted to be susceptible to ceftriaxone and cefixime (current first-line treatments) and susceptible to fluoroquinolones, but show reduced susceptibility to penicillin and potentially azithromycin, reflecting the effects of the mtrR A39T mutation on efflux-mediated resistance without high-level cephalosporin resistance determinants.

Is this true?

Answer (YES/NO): NO